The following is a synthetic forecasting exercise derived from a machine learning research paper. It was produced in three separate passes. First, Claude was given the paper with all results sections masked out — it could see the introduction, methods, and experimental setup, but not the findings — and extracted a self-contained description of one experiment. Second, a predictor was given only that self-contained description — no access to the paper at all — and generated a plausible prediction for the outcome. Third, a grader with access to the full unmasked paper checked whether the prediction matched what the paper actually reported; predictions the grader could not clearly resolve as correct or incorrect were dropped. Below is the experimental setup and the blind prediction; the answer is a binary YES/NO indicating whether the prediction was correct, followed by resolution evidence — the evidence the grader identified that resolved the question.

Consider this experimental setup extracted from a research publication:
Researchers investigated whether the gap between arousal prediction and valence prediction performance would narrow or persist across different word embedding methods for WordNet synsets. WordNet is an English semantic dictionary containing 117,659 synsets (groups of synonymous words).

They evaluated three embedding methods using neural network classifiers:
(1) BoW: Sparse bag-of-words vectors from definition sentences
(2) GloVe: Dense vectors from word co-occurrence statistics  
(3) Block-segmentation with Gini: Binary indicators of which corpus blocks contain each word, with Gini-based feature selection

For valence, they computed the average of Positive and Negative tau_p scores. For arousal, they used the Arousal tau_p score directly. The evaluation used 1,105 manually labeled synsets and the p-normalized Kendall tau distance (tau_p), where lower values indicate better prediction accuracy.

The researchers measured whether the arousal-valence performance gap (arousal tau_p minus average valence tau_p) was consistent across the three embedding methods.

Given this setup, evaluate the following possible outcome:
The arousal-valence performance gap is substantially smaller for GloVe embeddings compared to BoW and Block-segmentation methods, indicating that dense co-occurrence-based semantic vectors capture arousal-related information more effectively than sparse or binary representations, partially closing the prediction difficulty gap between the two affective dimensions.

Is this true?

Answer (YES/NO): NO